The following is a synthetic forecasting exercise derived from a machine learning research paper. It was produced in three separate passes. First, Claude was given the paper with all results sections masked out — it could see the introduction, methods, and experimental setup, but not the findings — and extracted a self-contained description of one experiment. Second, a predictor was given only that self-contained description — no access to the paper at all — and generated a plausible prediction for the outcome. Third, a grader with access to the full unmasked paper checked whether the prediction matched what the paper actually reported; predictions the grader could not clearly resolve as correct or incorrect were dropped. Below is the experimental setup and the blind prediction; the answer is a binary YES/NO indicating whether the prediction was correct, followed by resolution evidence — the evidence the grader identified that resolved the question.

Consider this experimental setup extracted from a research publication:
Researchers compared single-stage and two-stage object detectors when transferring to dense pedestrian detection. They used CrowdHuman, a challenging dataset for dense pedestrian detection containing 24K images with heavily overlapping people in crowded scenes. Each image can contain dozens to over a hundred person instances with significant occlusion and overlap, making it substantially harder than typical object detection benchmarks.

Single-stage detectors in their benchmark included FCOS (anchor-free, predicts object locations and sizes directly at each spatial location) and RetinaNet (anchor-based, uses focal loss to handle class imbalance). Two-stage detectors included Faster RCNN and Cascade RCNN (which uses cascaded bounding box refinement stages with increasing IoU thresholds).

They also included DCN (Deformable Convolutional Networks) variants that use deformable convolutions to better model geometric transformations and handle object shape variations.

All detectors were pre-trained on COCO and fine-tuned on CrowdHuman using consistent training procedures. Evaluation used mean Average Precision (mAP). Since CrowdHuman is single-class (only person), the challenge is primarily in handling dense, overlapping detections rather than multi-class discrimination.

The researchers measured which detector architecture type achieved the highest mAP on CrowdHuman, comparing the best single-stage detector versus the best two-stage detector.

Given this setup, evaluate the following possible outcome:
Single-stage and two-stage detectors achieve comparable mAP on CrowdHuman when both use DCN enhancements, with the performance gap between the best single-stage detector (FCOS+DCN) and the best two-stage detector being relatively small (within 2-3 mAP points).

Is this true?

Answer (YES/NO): NO